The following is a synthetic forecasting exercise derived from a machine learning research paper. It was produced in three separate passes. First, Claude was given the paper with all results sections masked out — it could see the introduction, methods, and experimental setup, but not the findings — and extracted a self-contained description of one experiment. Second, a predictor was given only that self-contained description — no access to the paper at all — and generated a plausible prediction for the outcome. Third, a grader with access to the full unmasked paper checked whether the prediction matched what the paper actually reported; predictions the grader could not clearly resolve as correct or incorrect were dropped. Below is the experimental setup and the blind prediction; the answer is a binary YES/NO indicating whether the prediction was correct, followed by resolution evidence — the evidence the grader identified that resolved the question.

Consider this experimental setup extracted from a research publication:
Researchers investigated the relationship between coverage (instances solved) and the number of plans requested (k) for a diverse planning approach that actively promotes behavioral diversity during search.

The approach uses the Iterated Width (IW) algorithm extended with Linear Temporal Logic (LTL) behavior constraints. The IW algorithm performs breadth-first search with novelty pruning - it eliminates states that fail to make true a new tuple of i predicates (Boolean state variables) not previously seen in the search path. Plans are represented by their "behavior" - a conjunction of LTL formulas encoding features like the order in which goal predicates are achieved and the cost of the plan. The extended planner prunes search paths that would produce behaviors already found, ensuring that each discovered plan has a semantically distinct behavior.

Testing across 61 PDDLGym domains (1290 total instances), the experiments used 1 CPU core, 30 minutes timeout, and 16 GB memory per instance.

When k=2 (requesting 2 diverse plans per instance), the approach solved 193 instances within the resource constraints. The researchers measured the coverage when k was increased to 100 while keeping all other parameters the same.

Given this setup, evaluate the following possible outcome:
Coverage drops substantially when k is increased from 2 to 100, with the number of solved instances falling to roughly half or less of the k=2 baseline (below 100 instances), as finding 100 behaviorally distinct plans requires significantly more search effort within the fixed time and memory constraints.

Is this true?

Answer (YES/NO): YES